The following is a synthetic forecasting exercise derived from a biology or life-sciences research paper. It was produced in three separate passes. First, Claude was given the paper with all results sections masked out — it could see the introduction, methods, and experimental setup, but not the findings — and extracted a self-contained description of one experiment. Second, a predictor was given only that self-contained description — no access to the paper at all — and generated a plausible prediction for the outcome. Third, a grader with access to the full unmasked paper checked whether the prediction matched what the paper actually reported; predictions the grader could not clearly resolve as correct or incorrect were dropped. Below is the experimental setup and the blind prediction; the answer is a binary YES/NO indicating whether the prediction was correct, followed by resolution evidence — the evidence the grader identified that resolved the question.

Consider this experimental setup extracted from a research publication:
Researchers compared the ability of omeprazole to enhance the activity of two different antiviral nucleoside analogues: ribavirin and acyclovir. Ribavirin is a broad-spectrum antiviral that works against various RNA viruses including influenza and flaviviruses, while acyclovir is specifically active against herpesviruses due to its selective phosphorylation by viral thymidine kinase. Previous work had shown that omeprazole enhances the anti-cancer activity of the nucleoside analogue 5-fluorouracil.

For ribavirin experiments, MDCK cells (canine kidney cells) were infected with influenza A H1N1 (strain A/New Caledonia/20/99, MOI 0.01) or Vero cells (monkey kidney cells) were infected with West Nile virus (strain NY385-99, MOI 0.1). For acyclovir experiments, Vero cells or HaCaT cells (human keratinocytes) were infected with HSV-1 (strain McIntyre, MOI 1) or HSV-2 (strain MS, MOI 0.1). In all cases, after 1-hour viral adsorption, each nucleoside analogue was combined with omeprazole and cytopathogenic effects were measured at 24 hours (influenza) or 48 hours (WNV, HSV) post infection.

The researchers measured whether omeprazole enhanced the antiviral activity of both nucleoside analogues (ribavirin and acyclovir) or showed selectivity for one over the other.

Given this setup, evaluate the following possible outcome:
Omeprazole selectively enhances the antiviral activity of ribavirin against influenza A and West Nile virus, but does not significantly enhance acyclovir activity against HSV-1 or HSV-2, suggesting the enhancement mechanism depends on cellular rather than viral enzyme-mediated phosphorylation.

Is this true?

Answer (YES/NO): NO